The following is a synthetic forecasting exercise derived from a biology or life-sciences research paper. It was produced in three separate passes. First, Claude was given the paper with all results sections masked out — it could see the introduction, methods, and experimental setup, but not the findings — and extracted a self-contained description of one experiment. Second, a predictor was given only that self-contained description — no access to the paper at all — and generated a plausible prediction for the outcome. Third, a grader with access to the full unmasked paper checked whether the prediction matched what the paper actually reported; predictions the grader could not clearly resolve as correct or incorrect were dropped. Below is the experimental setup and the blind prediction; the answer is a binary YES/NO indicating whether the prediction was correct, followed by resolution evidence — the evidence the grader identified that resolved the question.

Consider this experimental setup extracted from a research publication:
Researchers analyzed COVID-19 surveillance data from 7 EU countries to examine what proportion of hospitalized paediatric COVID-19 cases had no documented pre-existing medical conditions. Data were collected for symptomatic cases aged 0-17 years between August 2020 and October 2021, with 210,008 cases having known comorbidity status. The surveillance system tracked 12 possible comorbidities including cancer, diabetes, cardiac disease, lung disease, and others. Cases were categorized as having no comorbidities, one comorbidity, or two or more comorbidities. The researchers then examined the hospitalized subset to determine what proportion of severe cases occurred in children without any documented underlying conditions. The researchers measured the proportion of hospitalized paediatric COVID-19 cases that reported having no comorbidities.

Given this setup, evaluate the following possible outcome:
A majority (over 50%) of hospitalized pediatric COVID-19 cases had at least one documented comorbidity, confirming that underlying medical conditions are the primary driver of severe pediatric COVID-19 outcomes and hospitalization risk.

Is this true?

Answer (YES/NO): NO